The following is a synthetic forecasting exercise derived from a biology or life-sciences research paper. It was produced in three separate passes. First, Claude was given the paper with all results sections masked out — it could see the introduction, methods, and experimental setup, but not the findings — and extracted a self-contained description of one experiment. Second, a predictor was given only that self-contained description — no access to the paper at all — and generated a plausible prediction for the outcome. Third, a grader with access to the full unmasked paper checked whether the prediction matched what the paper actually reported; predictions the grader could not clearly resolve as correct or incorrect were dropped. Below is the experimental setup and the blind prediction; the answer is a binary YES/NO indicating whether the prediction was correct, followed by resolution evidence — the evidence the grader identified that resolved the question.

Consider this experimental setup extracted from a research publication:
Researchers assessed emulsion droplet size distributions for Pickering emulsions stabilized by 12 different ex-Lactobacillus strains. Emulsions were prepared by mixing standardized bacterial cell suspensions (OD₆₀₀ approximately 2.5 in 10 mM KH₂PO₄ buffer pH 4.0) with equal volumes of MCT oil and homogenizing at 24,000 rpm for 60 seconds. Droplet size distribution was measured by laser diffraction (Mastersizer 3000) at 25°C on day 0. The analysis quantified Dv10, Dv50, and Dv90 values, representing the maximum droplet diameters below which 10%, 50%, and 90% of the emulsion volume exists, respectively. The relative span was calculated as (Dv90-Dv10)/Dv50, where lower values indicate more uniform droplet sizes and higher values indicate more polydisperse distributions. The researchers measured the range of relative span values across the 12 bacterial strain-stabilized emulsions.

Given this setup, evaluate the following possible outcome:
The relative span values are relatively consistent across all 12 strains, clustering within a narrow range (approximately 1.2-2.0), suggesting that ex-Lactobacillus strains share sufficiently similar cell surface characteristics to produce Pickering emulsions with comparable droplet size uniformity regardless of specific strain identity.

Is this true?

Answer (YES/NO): NO